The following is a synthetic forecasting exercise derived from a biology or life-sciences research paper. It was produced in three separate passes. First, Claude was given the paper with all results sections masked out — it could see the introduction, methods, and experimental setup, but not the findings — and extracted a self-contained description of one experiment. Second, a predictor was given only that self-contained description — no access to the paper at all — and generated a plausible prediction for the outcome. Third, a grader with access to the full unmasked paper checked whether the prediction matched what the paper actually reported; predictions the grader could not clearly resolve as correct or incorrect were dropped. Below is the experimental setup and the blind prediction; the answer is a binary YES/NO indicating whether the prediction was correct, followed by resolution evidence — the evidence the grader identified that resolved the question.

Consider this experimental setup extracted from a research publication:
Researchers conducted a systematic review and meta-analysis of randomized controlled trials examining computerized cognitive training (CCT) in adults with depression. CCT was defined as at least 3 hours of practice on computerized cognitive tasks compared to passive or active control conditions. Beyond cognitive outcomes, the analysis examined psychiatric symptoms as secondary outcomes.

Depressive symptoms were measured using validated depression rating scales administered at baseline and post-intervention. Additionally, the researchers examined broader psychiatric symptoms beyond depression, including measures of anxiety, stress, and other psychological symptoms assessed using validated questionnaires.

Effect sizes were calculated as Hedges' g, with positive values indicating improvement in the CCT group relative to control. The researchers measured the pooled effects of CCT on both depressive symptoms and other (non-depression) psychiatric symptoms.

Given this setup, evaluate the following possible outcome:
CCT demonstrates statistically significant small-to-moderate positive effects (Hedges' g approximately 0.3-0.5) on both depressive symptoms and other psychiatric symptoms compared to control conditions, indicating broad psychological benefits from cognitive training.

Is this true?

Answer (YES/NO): NO